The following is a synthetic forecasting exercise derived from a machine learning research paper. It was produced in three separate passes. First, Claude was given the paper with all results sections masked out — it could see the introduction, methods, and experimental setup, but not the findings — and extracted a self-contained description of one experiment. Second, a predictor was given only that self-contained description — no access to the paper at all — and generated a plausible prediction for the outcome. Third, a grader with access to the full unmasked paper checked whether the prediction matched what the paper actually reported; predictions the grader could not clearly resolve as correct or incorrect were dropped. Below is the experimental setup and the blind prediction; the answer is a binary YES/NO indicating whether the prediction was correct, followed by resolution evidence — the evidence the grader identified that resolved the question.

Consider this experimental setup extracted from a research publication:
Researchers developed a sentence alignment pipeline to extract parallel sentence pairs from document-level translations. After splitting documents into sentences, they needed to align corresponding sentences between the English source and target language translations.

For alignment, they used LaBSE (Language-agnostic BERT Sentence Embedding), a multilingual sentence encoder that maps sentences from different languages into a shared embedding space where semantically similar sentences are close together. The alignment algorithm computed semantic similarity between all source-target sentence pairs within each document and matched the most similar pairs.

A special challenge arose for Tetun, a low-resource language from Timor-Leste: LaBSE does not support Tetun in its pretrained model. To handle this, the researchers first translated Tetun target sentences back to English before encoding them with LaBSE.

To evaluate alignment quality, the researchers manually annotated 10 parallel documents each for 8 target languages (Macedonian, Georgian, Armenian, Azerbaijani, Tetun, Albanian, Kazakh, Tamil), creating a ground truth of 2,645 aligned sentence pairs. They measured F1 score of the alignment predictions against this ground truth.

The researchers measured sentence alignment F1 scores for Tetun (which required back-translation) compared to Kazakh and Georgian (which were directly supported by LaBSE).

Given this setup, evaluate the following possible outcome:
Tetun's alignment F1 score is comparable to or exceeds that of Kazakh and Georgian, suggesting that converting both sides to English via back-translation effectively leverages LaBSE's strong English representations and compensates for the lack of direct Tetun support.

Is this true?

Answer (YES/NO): YES